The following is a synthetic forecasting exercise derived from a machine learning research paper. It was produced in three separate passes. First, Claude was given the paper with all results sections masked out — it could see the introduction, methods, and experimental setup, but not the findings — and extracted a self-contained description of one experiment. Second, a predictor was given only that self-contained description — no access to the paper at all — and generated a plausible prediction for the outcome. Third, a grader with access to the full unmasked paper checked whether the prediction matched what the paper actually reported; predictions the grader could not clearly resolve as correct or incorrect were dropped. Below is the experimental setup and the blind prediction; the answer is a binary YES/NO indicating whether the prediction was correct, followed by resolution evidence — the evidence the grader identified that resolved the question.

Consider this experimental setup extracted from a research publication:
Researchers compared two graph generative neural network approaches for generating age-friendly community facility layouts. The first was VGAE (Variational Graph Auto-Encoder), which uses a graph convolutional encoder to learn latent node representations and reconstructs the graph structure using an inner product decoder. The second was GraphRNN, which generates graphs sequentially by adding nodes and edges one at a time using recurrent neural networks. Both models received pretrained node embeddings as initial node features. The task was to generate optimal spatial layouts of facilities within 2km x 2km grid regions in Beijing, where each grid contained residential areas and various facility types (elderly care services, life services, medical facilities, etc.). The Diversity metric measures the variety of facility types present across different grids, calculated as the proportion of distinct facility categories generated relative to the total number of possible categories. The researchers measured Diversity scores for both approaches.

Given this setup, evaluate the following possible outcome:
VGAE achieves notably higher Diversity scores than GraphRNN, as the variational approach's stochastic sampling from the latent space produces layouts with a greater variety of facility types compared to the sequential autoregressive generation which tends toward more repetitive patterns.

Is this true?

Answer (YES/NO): NO